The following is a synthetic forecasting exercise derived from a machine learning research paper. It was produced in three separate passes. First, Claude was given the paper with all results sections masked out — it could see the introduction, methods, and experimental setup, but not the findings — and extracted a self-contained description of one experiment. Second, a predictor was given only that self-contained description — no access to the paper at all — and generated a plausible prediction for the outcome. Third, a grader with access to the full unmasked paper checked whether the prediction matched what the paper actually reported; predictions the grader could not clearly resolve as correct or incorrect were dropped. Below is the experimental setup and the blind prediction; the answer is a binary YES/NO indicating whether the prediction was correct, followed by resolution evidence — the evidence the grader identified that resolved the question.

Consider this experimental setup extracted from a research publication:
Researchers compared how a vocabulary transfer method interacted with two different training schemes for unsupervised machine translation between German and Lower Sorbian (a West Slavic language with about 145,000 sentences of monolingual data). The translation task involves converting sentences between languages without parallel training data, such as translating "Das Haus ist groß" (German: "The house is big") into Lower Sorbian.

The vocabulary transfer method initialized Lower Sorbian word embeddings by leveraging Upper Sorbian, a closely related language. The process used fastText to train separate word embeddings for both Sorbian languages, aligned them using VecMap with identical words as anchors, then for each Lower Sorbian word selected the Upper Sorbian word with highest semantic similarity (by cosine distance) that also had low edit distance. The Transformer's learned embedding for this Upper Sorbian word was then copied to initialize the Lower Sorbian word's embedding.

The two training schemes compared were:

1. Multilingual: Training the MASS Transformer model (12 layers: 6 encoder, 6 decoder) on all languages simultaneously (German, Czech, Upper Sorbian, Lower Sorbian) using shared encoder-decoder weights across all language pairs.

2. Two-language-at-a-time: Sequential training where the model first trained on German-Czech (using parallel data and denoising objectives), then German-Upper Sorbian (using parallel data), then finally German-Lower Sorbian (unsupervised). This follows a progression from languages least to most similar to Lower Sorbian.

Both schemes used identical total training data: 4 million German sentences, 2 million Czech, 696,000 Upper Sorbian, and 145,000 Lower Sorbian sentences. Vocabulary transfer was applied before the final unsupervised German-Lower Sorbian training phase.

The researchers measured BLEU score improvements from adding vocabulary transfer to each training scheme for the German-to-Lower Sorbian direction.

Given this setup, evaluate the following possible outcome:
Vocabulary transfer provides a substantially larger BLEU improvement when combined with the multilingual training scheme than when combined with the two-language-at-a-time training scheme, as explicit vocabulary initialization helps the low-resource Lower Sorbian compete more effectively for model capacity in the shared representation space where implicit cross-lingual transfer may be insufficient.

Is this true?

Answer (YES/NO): NO